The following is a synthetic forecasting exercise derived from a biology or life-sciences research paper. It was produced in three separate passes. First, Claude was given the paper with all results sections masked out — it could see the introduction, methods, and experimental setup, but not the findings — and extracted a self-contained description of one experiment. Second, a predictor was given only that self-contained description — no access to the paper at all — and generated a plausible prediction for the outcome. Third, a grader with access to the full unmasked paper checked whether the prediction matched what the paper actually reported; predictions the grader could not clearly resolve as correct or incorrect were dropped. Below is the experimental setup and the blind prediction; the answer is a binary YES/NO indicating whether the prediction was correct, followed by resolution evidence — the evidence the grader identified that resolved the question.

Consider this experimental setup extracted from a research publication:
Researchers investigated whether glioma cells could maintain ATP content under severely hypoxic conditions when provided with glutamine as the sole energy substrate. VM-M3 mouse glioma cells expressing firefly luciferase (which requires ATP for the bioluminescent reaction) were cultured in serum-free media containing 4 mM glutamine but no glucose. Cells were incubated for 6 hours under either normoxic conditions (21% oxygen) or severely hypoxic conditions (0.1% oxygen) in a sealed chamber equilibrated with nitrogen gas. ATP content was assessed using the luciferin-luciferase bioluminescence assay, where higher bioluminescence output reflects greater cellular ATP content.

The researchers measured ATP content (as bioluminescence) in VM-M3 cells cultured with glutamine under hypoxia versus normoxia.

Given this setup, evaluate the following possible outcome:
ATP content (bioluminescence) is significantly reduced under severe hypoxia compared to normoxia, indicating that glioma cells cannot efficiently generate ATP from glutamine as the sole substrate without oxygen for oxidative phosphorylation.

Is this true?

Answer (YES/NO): NO